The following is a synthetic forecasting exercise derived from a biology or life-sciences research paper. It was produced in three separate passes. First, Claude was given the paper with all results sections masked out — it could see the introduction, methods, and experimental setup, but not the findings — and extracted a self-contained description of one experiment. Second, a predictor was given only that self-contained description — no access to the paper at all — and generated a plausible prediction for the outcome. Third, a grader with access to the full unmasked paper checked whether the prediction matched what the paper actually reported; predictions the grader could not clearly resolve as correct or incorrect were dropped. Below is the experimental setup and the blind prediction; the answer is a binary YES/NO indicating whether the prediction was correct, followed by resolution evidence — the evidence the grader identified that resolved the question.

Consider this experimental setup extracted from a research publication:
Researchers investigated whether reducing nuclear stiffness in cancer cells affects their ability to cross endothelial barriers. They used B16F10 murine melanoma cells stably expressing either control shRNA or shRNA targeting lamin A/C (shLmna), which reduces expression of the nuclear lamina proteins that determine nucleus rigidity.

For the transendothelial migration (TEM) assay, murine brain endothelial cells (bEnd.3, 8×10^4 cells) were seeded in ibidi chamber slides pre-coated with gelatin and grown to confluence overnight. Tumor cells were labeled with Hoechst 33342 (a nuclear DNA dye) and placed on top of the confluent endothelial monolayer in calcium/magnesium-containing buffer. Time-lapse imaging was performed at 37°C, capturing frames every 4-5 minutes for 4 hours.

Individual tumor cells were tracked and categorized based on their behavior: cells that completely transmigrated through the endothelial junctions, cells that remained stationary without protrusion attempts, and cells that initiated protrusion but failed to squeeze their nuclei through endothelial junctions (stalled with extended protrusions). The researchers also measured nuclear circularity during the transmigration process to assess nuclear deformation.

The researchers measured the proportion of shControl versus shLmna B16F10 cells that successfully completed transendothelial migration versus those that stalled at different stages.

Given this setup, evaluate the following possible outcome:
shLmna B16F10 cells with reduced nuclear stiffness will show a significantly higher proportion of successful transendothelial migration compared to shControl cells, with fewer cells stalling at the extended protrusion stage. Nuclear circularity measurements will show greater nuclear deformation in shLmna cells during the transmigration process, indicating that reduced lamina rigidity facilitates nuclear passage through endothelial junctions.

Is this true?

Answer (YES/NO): NO